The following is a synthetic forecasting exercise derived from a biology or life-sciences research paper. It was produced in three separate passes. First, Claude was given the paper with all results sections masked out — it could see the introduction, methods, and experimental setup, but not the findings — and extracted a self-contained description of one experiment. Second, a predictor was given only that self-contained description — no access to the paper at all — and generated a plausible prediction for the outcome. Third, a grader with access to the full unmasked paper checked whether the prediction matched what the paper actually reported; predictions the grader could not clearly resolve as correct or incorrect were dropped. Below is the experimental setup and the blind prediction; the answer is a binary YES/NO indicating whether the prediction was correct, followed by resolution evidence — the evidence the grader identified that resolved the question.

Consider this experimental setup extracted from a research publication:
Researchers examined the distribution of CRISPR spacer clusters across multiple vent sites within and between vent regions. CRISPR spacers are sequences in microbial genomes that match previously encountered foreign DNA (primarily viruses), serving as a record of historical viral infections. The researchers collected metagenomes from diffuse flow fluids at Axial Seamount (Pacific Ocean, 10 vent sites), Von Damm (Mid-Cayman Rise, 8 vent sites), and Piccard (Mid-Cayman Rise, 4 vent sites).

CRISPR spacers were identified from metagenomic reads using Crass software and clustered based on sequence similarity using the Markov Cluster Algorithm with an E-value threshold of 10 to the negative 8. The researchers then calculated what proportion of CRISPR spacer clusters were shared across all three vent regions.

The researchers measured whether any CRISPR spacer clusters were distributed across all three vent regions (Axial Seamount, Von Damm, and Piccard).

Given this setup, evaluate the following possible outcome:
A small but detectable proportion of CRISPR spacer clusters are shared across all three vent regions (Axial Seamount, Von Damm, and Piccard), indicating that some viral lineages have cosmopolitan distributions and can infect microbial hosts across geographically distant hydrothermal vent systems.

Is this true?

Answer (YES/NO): NO